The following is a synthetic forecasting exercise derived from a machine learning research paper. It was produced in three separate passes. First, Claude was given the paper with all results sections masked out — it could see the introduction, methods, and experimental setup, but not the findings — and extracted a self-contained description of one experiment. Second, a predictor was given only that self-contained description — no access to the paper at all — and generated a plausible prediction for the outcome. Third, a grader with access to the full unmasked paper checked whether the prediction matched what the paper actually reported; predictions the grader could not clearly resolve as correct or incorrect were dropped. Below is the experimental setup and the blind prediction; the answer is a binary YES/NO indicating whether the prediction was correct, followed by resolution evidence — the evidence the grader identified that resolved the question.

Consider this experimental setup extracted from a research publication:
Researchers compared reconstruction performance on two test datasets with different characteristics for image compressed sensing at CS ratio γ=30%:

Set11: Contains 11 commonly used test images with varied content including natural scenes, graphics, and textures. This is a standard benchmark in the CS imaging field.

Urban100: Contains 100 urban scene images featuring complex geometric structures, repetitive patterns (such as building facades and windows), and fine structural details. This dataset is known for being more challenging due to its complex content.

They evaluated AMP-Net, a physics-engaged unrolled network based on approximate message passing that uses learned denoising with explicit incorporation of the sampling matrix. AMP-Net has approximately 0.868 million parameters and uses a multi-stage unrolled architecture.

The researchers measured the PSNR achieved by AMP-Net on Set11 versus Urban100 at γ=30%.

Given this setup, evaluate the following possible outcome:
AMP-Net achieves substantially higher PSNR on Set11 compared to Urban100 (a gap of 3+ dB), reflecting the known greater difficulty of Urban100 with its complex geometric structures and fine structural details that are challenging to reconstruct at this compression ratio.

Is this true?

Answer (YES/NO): YES